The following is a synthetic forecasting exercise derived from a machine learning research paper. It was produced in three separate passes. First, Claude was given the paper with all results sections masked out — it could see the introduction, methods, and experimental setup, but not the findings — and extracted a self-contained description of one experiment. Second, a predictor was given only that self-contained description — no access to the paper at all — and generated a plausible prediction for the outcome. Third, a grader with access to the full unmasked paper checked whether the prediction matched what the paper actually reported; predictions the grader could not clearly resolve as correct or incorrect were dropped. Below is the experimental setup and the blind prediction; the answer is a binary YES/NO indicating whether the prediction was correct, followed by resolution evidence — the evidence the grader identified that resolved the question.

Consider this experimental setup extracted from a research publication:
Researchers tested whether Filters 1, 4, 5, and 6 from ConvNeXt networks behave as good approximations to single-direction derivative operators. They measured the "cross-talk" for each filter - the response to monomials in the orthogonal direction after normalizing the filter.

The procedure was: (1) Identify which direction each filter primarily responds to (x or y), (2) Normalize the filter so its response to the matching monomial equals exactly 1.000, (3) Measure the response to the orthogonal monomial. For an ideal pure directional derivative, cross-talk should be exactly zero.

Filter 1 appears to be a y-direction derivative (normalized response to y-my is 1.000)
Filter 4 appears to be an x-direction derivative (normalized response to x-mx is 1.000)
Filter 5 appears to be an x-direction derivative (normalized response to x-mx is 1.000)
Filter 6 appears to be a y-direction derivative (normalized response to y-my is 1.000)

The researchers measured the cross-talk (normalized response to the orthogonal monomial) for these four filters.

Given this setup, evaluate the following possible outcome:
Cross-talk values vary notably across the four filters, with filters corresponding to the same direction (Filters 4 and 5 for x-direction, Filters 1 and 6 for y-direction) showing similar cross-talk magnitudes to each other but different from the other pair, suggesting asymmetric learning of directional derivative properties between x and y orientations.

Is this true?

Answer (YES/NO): NO